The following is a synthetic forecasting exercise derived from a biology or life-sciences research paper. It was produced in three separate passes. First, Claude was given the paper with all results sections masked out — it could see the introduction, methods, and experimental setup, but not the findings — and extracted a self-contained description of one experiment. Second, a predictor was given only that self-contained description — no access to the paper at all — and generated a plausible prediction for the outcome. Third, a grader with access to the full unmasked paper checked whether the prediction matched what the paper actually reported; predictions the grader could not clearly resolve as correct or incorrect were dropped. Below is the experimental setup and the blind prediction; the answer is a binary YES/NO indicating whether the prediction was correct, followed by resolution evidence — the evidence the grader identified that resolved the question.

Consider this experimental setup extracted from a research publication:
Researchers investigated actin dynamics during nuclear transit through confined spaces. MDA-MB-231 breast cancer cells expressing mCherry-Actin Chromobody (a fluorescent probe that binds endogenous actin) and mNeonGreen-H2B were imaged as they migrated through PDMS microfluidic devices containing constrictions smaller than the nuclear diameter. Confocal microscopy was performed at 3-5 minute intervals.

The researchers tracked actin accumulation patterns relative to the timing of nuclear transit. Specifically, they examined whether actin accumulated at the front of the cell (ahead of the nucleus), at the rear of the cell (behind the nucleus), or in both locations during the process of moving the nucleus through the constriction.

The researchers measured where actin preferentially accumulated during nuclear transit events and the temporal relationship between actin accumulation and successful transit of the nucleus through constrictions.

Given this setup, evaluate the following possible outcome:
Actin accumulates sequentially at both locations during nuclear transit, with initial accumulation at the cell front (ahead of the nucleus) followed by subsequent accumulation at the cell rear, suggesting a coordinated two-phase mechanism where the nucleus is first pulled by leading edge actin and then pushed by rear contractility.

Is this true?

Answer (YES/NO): NO